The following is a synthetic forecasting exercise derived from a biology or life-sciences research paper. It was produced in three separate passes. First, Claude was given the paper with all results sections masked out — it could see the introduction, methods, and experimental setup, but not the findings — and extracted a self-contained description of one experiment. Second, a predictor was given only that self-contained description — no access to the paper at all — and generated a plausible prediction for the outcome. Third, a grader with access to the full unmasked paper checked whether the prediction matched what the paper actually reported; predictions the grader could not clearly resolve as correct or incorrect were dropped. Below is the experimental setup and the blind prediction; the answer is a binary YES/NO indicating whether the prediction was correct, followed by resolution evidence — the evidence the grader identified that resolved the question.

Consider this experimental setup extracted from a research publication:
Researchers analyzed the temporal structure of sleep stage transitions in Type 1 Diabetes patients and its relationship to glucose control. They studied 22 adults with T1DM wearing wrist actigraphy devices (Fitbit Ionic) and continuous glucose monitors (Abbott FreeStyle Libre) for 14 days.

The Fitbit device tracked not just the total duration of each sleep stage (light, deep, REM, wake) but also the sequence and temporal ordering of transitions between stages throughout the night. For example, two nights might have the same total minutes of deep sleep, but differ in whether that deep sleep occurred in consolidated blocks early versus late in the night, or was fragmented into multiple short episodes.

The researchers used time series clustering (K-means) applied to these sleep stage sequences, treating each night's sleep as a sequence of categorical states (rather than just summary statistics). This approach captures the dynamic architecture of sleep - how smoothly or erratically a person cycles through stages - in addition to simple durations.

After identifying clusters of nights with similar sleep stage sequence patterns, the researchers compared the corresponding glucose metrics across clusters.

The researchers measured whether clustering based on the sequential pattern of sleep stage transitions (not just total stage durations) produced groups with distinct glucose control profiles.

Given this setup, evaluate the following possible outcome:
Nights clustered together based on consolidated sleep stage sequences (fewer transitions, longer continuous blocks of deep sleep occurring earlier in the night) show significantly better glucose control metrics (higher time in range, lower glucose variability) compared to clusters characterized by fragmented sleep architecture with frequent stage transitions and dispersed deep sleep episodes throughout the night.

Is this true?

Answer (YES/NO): NO